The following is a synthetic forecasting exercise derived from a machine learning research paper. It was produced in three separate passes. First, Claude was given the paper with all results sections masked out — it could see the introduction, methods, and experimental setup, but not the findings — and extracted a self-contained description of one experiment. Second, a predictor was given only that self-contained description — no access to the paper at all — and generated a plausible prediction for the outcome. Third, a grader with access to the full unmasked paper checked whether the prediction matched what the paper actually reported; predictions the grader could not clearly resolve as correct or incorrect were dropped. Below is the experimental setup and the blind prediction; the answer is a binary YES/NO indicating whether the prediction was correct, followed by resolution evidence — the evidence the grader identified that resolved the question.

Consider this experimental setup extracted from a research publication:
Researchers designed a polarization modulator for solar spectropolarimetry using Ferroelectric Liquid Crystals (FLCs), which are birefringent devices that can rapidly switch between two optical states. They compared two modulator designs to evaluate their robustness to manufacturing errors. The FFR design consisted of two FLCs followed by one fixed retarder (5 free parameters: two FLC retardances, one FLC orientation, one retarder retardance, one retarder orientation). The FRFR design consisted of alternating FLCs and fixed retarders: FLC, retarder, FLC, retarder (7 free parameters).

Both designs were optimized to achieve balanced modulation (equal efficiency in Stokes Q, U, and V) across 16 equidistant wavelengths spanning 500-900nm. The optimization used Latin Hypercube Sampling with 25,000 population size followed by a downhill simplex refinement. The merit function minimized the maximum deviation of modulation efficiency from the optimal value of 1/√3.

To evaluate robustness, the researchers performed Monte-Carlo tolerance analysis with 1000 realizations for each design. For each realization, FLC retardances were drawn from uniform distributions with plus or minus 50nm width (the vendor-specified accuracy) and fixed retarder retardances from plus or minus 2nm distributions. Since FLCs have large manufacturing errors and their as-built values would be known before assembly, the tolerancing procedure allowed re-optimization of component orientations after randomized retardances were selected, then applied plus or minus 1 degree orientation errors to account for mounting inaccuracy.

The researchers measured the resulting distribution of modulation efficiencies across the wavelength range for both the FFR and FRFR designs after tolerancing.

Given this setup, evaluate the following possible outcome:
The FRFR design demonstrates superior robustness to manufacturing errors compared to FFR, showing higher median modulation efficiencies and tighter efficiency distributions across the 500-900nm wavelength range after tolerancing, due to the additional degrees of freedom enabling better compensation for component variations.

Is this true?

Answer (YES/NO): NO